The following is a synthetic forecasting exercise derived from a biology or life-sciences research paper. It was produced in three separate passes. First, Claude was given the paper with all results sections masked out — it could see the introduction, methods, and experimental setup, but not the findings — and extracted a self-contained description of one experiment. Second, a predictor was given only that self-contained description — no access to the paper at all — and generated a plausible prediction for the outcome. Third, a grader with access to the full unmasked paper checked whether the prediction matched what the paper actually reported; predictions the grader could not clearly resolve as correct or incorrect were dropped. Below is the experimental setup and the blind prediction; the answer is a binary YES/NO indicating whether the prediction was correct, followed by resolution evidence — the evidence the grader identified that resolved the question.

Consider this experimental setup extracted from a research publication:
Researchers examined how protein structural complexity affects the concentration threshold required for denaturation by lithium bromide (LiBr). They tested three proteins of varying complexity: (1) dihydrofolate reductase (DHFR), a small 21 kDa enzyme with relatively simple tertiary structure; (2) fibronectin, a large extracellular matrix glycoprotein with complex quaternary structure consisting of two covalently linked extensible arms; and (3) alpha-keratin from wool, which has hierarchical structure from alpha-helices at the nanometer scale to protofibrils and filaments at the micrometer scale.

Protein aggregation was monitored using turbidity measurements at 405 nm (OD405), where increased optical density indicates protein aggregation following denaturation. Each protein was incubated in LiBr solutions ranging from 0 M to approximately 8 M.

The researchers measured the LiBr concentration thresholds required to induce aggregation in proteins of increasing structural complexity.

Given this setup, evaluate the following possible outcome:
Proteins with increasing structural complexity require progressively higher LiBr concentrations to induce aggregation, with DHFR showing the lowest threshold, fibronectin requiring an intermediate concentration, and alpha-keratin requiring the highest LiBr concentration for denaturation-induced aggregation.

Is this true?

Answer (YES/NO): YES